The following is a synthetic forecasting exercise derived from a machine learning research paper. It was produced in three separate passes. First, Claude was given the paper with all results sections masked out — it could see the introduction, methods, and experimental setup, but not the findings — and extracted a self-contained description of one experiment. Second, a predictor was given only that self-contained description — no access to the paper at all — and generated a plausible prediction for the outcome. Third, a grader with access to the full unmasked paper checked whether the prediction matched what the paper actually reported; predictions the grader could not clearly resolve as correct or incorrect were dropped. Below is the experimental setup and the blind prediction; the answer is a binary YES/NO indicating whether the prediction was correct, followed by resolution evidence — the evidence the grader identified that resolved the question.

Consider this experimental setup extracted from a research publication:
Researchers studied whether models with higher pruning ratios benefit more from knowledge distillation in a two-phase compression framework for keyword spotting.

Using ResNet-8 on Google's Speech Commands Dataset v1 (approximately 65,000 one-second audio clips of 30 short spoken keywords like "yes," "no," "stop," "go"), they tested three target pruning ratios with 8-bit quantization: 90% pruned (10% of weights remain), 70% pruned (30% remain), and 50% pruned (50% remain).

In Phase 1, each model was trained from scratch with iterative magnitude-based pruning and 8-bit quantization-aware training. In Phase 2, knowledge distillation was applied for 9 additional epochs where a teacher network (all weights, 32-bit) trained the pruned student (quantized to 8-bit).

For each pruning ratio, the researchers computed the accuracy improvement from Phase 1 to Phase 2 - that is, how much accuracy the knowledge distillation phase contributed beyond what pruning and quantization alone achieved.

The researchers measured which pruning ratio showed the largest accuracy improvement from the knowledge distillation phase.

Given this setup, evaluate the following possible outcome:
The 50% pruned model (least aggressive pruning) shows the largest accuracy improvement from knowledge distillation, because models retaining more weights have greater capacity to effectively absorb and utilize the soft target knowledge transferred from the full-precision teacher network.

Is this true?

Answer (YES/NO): NO